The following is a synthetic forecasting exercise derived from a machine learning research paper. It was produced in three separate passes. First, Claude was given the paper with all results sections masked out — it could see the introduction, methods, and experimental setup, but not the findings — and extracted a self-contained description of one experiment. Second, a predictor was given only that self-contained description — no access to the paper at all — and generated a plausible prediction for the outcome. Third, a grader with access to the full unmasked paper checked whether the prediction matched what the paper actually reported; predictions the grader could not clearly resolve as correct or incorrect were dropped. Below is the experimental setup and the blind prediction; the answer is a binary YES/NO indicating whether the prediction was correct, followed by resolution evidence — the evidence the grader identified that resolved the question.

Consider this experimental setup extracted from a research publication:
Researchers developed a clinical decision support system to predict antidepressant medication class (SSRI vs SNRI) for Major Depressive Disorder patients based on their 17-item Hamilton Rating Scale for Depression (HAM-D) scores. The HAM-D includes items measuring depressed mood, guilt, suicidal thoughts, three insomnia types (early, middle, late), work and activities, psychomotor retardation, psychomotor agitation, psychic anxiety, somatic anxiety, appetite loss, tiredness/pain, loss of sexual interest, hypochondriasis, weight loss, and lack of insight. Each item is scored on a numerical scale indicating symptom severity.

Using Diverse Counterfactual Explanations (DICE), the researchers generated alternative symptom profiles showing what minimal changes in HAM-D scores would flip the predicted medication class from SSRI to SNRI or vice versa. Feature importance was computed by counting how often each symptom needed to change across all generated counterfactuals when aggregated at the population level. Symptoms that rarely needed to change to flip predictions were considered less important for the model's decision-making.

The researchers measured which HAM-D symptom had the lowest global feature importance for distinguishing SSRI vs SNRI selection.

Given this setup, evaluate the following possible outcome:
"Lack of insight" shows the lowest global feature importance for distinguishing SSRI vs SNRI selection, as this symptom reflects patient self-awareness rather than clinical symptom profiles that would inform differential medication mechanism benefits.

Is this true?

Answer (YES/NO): NO